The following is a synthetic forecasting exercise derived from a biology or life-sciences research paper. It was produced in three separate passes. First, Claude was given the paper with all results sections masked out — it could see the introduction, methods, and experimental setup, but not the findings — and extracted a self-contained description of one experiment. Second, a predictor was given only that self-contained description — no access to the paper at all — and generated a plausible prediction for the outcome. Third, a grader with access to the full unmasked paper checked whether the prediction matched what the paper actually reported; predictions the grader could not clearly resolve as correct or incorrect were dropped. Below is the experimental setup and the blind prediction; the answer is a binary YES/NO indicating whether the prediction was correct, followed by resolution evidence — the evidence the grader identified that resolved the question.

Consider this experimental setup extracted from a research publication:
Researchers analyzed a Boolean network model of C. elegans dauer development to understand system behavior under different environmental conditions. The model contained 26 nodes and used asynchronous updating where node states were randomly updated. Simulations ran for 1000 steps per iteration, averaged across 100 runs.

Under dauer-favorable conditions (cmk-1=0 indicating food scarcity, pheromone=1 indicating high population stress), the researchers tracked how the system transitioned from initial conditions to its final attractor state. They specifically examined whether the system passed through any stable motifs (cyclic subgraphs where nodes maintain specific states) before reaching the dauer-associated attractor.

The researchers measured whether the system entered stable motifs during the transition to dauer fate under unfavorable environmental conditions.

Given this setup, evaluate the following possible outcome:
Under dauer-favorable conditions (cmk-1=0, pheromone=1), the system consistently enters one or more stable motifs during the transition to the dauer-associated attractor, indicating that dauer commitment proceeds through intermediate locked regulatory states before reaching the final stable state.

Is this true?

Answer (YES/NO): NO